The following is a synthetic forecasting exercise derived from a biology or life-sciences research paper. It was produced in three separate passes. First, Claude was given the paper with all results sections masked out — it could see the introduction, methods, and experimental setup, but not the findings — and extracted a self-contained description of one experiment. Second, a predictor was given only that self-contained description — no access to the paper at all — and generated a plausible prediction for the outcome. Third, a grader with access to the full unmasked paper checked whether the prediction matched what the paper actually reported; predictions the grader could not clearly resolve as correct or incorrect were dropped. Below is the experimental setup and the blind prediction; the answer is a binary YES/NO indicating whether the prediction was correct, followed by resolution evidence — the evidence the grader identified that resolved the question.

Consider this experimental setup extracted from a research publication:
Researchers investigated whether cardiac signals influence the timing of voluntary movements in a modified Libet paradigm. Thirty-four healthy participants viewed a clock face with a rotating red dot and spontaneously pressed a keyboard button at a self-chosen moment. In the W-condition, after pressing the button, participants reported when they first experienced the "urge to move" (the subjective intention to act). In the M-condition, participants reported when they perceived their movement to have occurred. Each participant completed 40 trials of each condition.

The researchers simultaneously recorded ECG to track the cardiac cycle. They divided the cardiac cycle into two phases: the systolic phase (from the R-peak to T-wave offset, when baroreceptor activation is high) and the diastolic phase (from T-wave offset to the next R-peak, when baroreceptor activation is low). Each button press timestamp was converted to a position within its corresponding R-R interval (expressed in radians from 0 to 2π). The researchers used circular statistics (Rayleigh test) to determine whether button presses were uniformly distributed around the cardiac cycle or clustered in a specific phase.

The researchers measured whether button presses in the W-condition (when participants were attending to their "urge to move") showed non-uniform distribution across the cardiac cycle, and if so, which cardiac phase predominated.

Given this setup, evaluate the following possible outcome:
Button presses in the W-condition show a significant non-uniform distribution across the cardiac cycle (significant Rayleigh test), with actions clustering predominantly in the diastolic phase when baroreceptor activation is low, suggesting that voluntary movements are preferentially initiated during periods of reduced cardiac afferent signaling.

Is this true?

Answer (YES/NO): YES